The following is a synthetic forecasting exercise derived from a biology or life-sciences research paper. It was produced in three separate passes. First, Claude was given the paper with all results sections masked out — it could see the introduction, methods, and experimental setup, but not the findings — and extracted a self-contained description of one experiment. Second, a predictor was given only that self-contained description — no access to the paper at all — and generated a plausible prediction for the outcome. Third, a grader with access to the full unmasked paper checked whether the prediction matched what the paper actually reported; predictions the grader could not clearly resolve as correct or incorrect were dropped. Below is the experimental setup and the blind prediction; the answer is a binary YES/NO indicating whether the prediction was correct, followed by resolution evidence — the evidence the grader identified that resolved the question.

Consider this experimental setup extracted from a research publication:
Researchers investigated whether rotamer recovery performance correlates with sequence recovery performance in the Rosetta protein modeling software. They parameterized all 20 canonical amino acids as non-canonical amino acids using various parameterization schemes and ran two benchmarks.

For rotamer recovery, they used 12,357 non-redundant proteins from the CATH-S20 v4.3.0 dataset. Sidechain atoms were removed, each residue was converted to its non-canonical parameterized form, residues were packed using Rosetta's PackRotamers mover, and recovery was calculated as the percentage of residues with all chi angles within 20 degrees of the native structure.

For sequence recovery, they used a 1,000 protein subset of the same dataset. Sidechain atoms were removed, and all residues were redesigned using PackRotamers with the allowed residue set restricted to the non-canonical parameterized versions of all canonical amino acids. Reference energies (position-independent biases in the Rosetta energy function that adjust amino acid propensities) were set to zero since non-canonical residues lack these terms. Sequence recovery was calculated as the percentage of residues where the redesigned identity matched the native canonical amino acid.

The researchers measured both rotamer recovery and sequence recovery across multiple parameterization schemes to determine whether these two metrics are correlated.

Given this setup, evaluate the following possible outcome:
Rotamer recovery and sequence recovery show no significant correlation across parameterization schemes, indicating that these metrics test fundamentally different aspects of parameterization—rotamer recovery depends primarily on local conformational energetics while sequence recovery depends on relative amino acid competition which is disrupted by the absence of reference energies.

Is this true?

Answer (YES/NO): NO